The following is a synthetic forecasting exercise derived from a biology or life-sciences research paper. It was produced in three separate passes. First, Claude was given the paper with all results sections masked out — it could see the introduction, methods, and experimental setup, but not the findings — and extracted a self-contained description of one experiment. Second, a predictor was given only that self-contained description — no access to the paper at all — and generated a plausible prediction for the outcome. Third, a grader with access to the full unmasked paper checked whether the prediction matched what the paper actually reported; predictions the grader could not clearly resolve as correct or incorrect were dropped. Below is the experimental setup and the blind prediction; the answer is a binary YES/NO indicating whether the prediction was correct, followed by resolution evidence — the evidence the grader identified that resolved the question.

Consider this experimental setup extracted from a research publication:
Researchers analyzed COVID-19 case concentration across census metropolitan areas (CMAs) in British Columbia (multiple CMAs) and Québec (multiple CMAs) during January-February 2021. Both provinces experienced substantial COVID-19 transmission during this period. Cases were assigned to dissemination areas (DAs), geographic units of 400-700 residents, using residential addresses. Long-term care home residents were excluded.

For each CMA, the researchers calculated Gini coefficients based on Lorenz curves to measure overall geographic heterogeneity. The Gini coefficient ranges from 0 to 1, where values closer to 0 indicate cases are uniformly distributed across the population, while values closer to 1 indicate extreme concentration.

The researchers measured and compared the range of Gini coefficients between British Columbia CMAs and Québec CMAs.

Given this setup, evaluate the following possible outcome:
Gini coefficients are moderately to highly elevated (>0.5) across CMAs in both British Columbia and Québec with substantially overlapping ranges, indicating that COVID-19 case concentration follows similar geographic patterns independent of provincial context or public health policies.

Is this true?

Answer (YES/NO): NO